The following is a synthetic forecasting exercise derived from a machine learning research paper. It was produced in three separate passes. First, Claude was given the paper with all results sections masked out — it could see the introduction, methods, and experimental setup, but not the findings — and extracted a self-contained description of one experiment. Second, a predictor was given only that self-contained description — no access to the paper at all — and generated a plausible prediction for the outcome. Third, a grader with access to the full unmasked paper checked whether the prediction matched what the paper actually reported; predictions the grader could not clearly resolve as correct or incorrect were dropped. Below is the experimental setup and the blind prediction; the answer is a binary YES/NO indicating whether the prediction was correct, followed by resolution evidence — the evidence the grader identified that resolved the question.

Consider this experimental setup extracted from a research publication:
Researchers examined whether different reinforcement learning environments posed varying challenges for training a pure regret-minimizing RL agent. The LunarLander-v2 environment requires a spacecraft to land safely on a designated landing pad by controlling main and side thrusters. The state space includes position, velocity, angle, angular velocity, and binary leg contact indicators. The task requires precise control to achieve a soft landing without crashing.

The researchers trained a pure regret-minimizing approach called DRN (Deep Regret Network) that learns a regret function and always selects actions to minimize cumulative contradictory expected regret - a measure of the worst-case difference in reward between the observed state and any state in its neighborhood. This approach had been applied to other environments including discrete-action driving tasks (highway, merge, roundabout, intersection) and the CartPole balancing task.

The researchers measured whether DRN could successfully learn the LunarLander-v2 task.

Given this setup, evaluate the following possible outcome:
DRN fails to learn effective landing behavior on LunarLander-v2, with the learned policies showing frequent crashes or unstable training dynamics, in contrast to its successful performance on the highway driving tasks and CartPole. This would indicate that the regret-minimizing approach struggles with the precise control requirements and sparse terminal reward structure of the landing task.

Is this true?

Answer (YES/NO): YES